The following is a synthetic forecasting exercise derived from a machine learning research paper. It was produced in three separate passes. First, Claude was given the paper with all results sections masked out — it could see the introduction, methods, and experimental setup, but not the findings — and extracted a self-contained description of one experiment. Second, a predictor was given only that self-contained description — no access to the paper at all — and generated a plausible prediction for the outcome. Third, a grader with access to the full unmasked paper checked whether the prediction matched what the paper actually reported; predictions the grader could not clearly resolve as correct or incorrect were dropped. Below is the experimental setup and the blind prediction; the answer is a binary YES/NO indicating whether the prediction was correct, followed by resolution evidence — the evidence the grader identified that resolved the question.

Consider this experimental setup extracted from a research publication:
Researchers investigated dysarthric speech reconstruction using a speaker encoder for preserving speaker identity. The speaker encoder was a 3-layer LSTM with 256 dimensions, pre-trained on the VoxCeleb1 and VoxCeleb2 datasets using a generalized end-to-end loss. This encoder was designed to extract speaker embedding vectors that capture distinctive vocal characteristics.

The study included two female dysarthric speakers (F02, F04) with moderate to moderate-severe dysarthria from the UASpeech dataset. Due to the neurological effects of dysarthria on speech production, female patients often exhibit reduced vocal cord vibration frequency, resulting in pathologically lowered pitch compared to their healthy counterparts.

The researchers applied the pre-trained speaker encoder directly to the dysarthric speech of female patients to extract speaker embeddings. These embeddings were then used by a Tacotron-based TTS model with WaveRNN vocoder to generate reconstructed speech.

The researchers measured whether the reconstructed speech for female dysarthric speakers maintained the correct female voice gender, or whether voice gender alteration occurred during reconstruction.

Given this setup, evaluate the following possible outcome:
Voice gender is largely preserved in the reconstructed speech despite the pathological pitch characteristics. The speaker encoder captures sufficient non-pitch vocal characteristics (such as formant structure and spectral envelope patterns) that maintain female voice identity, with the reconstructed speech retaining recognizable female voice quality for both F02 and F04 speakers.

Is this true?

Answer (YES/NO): NO